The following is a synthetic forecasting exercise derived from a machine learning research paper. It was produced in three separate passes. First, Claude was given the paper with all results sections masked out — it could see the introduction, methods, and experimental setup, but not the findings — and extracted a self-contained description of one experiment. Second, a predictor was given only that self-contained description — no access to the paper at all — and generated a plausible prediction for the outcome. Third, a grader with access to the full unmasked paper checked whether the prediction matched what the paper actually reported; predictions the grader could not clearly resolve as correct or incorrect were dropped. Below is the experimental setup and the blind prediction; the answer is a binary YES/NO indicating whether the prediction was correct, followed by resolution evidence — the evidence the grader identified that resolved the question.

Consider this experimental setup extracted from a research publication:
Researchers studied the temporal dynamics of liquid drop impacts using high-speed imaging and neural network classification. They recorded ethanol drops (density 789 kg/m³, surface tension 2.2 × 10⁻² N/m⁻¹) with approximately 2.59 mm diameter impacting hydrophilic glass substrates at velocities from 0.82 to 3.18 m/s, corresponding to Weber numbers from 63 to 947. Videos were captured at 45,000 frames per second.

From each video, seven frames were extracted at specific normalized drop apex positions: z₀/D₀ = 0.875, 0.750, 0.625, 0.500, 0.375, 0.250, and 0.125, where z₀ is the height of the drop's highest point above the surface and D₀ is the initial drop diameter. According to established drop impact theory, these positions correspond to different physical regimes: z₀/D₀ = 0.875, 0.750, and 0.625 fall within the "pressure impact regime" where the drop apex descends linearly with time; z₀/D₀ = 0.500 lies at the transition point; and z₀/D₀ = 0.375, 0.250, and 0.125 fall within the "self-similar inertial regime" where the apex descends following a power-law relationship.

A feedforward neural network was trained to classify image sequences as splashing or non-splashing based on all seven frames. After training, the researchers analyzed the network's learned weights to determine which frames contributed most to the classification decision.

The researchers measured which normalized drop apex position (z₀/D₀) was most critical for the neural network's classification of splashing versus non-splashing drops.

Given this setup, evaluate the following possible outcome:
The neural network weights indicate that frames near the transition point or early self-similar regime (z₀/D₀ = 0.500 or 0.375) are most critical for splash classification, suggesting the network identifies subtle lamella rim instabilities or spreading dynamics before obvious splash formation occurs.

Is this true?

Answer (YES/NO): NO